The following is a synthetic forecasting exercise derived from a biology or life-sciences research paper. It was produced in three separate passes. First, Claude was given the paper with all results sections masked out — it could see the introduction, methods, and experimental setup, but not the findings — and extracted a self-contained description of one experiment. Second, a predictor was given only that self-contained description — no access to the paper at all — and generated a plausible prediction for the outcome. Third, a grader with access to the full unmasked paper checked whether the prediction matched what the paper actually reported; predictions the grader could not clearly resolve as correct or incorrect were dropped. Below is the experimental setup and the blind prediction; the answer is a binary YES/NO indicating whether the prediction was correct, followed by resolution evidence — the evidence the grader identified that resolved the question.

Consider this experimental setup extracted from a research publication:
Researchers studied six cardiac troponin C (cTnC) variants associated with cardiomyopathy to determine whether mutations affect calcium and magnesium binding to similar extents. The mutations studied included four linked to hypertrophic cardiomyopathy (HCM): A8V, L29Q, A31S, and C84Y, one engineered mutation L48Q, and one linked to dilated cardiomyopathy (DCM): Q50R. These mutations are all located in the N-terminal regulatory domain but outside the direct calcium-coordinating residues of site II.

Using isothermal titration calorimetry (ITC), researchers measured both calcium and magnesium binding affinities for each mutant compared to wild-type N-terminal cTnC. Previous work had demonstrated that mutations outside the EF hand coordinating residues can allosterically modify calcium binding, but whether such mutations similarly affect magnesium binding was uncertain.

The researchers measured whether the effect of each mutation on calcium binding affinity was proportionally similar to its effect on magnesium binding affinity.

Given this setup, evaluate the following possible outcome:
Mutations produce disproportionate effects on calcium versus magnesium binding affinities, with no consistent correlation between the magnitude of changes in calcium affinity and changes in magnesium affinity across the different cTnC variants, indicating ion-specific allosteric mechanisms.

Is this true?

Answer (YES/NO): YES